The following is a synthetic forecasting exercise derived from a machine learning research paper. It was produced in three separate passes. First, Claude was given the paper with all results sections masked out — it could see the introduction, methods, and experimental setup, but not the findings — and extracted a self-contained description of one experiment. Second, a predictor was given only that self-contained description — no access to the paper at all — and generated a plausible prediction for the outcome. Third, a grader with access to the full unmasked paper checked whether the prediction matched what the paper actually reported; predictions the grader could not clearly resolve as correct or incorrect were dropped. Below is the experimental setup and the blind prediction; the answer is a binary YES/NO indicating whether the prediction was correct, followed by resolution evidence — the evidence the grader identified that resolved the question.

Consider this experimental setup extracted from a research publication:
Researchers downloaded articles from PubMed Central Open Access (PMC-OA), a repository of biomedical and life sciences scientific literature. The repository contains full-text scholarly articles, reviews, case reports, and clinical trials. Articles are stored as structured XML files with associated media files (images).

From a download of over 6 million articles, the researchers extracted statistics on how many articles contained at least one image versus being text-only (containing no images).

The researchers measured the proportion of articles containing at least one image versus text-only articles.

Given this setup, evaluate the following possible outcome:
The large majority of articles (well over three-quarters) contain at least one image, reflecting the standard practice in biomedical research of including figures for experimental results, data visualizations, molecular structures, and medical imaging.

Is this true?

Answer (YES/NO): YES